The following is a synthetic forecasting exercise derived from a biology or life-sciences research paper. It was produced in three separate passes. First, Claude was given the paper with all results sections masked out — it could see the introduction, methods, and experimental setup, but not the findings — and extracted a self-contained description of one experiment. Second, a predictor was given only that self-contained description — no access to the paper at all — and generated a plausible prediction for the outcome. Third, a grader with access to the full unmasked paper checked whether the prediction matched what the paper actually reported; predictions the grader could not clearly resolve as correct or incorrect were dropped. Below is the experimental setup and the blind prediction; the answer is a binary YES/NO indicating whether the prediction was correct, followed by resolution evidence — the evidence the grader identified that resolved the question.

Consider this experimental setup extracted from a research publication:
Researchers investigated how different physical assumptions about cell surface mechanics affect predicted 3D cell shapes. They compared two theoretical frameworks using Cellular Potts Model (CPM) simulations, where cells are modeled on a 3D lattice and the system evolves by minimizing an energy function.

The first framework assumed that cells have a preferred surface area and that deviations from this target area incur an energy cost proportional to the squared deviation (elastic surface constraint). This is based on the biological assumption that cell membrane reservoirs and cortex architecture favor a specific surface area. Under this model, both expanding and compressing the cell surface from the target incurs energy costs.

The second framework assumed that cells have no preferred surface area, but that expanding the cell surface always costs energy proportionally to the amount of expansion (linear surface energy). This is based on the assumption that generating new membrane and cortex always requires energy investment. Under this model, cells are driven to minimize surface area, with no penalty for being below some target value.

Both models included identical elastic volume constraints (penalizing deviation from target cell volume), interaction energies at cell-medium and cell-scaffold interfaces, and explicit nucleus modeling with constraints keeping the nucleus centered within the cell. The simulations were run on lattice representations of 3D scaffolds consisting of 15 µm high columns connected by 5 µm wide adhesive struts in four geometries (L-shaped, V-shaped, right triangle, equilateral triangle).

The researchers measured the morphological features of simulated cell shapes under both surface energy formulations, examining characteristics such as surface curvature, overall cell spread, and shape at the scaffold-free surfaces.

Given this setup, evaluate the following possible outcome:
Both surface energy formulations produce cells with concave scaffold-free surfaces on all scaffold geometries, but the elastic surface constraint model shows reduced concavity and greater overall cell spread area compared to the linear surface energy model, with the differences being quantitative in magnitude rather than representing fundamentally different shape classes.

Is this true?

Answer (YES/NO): NO